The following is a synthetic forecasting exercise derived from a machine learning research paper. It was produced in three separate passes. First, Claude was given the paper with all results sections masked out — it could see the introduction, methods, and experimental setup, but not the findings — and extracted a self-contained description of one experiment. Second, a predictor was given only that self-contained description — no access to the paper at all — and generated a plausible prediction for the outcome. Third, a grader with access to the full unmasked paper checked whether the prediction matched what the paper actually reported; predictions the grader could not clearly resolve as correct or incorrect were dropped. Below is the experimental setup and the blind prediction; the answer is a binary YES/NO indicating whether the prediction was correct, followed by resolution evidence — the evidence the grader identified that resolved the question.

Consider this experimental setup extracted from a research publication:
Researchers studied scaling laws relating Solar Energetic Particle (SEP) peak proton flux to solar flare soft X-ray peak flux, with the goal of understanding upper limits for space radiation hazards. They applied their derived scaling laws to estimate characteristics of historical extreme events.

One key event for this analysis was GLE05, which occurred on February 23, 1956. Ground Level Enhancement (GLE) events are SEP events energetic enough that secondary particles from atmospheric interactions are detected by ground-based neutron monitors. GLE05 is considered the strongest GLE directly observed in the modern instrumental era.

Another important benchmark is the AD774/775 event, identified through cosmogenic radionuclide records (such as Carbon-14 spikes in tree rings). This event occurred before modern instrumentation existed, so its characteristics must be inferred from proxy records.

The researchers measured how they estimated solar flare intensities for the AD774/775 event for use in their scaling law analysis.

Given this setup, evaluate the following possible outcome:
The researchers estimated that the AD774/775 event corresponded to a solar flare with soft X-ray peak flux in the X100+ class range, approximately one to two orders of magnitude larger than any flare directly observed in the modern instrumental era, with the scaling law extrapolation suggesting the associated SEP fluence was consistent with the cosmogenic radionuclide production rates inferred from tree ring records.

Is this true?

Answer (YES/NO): YES